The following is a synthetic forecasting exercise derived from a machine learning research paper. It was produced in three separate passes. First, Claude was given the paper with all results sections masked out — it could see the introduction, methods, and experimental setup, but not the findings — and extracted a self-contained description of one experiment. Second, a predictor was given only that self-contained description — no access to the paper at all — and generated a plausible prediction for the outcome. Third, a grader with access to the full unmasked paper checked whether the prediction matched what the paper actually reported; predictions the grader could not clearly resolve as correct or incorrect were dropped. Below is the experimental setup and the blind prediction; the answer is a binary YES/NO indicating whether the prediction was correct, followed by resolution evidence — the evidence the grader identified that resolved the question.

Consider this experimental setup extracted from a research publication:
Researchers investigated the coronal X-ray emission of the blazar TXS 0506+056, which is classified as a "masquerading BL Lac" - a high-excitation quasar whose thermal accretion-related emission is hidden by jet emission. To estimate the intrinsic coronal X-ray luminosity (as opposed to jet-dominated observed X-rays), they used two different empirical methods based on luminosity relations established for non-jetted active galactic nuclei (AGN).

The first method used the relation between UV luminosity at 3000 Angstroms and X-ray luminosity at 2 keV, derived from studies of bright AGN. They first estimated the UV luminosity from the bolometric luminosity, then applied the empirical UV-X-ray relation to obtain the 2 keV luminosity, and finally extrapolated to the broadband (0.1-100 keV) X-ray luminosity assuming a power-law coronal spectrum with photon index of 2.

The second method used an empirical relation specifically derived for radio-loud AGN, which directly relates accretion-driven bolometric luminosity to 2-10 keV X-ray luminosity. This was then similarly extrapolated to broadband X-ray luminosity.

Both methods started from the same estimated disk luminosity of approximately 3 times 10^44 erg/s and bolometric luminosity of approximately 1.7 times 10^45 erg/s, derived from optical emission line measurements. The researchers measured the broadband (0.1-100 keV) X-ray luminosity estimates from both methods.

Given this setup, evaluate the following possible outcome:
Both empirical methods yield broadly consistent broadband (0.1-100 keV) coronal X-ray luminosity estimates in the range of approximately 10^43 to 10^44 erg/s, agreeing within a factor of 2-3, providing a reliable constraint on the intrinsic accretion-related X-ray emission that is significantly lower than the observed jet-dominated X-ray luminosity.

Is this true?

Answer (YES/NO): NO